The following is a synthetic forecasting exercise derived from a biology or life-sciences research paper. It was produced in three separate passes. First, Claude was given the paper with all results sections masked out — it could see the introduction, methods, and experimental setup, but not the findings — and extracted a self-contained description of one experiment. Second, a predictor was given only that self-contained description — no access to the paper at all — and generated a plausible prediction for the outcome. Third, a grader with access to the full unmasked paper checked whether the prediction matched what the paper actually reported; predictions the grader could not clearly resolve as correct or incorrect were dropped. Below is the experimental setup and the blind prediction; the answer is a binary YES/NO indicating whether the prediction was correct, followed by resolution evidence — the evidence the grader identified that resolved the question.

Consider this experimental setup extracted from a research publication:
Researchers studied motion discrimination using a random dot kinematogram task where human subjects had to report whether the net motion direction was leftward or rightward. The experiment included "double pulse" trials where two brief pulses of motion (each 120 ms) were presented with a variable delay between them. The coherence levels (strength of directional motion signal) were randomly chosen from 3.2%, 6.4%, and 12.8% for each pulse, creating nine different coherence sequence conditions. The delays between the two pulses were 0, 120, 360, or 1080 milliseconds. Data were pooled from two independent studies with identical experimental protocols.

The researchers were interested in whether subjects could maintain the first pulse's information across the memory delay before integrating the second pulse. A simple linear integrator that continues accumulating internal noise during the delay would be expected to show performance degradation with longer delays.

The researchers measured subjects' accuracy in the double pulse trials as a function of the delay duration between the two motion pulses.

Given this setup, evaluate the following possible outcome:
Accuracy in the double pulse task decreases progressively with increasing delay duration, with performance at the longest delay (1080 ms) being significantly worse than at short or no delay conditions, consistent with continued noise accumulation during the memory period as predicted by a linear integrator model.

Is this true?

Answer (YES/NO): NO